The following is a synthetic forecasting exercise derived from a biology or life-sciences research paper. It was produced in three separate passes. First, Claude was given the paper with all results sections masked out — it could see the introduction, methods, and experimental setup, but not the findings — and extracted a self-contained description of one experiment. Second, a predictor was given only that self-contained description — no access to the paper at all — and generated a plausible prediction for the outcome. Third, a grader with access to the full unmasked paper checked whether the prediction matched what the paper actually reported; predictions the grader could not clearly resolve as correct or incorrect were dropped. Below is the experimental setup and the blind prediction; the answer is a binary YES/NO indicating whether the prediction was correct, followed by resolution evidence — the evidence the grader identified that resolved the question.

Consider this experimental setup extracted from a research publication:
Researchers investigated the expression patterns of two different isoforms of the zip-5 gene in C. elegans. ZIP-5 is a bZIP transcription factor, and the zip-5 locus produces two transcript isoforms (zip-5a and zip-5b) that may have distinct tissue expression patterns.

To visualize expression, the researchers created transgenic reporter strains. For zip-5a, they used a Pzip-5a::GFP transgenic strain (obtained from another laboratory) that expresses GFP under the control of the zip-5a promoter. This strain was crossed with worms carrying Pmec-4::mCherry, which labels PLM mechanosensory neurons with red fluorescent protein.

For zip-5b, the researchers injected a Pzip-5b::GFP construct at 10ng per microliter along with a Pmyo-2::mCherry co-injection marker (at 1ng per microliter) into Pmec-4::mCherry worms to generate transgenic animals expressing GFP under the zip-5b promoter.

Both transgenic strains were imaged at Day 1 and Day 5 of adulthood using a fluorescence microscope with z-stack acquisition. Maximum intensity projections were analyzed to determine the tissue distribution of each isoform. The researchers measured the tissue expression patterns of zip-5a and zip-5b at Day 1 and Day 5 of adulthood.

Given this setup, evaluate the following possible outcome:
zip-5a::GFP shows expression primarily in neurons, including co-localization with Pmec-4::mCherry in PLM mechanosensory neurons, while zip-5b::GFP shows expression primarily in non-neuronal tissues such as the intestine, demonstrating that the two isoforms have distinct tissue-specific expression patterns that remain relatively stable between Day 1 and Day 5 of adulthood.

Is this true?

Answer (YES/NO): NO